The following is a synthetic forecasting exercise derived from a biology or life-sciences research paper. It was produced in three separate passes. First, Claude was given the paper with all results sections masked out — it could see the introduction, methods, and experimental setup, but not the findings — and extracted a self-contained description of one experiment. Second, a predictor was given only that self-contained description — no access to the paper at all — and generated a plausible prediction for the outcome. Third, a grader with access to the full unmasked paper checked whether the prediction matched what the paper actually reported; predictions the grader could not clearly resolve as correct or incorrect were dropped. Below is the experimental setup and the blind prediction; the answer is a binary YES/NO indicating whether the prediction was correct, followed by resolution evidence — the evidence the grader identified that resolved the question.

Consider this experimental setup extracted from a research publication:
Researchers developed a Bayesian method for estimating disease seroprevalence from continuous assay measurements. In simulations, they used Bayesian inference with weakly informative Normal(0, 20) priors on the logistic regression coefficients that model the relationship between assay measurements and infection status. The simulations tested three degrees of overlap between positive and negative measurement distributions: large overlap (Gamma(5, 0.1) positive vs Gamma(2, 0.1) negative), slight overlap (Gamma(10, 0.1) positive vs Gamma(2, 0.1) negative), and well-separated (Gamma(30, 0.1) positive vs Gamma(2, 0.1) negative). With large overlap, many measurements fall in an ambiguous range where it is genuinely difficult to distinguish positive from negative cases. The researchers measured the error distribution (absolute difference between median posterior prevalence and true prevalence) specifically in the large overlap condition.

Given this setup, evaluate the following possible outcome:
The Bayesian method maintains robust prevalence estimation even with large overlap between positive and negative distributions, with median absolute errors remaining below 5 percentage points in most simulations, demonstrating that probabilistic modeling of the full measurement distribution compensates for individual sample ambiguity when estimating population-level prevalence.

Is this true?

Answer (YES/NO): NO